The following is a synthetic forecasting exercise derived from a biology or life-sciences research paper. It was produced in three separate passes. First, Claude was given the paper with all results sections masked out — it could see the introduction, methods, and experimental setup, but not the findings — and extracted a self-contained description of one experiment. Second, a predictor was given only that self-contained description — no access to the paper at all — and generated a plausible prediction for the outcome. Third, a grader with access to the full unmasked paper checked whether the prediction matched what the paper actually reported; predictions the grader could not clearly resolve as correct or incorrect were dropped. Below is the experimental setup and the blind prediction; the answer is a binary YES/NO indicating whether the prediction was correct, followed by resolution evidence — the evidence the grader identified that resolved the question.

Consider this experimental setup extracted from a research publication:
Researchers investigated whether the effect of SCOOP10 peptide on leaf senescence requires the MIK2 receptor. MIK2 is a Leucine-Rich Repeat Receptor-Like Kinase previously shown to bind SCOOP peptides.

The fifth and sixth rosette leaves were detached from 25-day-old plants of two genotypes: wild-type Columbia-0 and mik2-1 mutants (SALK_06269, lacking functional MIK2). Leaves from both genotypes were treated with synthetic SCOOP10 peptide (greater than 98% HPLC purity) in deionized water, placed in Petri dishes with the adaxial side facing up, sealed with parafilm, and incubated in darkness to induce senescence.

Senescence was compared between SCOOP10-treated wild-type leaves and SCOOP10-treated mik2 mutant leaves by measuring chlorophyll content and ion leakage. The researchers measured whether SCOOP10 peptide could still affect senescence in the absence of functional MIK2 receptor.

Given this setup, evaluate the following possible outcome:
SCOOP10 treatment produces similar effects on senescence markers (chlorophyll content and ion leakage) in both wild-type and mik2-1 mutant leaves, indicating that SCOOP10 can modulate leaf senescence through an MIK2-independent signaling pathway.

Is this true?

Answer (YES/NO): NO